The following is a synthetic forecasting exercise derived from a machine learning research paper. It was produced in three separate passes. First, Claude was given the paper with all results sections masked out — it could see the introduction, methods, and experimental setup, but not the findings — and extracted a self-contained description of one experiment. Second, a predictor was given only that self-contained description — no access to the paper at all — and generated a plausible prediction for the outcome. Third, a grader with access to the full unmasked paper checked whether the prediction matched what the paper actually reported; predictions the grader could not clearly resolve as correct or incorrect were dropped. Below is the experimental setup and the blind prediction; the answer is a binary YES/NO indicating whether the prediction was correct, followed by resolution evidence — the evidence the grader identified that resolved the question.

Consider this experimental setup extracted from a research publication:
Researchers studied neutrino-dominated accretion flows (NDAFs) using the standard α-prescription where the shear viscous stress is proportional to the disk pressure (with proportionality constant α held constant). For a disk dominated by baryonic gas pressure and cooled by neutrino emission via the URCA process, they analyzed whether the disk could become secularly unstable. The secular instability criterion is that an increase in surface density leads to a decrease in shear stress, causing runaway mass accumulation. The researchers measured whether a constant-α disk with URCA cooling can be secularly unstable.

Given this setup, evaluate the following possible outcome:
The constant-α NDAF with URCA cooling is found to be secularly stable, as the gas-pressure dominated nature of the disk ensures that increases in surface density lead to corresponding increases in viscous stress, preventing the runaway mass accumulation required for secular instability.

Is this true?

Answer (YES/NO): YES